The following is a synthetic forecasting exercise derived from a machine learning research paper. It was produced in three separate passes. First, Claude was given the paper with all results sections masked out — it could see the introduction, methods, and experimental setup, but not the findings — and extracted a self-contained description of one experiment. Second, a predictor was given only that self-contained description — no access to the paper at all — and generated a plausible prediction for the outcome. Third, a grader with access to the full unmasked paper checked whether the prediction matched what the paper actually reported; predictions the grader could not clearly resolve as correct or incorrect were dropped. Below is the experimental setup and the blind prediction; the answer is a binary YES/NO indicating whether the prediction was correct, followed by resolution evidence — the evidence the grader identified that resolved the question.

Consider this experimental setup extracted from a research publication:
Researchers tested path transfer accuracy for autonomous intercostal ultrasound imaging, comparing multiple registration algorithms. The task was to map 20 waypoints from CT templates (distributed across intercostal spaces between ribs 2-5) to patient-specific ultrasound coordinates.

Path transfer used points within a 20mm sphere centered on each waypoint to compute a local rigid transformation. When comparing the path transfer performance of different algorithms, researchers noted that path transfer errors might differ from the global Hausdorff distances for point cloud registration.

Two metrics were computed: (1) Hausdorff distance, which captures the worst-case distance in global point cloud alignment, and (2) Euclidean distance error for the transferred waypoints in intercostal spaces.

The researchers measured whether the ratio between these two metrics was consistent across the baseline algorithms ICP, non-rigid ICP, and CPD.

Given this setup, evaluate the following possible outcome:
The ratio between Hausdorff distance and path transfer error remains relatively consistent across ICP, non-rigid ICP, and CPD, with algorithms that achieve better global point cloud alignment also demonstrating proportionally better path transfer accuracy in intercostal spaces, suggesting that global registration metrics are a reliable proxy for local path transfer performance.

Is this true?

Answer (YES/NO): NO